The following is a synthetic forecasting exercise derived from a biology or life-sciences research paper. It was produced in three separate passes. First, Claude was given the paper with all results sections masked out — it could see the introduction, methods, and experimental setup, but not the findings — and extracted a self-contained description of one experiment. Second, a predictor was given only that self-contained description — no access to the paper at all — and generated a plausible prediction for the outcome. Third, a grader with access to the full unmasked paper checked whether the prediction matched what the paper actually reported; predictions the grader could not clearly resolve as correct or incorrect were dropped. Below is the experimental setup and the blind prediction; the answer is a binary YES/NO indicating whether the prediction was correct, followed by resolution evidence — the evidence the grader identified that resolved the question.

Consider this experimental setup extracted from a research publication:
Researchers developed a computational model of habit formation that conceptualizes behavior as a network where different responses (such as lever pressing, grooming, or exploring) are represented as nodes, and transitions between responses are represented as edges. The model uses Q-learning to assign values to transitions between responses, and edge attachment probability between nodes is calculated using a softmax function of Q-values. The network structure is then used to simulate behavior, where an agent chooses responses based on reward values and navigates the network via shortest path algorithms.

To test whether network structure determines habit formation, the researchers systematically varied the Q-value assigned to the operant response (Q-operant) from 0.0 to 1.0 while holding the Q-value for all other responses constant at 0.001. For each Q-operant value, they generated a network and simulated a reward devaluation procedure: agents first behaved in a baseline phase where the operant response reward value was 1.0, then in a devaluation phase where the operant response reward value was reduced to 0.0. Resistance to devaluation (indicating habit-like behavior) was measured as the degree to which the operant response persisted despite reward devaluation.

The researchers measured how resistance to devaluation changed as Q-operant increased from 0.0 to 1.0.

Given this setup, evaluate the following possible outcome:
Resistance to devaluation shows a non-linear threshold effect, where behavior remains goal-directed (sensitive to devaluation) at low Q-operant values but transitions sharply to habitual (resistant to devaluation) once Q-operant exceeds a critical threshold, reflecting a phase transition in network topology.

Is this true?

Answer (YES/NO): NO